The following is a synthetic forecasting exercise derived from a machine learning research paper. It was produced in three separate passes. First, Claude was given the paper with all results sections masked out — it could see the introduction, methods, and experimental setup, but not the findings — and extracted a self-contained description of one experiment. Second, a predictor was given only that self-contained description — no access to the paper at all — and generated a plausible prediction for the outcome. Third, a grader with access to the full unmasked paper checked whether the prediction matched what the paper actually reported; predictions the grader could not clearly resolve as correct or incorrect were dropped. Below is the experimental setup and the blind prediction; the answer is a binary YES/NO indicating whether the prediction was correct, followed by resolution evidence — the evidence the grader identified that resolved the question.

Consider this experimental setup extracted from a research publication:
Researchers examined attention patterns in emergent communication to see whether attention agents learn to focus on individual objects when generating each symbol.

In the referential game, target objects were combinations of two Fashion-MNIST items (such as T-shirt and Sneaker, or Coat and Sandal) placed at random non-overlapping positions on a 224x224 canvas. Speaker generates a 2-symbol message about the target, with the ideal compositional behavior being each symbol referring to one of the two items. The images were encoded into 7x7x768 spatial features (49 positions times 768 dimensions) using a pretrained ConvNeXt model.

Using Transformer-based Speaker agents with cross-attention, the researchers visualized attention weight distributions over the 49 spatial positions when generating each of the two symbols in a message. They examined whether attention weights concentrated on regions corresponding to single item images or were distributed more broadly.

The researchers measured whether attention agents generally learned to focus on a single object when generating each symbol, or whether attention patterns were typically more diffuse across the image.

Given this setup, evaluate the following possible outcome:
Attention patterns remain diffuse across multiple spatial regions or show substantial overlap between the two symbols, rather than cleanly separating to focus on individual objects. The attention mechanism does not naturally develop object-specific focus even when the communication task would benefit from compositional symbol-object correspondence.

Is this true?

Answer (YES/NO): NO